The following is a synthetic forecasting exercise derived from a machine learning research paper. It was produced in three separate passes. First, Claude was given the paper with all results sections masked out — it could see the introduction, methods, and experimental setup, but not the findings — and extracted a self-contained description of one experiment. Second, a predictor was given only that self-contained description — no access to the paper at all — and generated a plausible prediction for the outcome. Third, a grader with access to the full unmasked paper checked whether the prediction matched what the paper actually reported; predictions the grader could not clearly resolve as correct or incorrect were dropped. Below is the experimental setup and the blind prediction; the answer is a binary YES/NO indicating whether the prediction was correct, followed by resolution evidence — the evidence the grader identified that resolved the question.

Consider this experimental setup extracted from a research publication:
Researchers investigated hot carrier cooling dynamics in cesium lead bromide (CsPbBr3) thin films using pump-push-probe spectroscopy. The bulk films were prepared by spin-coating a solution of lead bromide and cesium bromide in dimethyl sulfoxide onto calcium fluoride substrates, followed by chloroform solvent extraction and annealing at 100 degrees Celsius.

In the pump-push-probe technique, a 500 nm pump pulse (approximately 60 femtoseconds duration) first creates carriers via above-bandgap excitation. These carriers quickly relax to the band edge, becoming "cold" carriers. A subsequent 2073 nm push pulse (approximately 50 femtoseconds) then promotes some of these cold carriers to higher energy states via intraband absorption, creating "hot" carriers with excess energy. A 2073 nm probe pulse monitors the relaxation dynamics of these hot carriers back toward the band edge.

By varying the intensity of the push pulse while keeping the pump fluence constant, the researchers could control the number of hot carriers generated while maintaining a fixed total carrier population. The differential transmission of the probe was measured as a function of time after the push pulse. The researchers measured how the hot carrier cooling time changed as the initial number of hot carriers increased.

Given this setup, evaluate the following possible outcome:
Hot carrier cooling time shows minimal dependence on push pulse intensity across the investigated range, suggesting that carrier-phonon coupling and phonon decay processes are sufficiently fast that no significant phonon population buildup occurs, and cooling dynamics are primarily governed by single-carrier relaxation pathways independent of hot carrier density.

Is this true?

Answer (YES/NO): NO